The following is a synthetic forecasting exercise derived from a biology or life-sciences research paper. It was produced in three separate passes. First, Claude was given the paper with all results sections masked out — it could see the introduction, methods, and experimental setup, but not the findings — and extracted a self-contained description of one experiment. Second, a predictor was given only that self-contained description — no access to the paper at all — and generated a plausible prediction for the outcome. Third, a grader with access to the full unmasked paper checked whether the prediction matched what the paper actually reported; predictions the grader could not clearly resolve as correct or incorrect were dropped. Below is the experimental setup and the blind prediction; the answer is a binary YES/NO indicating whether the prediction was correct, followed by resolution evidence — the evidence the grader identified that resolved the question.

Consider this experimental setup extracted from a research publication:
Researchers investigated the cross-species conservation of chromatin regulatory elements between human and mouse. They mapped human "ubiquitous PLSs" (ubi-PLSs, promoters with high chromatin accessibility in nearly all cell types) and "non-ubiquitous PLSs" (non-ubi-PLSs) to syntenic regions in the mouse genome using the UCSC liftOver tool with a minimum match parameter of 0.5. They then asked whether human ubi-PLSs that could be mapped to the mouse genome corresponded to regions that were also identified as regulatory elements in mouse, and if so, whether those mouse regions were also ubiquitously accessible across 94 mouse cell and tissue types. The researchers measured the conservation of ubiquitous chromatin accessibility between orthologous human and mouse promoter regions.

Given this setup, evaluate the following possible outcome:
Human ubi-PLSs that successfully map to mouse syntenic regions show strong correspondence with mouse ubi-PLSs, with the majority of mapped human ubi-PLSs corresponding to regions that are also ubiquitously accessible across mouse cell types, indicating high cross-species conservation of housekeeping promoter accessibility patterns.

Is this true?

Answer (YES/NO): YES